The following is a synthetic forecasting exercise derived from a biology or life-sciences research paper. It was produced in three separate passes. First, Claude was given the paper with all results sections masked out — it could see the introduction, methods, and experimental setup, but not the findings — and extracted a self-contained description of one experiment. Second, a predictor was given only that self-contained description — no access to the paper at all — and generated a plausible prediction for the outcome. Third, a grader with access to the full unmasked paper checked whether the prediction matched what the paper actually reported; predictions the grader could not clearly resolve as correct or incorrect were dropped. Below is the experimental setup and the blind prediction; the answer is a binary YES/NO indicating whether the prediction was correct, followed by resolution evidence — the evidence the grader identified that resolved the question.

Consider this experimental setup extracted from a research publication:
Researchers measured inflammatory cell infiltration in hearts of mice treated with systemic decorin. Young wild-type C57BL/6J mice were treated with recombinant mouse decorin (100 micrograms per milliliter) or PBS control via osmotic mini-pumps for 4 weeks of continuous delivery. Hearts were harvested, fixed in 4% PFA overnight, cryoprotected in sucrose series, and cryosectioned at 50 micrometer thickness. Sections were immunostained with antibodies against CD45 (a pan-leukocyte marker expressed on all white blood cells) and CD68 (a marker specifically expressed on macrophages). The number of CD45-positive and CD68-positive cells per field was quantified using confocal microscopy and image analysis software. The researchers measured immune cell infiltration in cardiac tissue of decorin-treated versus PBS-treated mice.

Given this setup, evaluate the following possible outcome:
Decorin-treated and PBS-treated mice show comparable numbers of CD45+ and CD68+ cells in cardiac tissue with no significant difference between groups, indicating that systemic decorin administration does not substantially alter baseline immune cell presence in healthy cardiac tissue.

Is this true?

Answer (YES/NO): NO